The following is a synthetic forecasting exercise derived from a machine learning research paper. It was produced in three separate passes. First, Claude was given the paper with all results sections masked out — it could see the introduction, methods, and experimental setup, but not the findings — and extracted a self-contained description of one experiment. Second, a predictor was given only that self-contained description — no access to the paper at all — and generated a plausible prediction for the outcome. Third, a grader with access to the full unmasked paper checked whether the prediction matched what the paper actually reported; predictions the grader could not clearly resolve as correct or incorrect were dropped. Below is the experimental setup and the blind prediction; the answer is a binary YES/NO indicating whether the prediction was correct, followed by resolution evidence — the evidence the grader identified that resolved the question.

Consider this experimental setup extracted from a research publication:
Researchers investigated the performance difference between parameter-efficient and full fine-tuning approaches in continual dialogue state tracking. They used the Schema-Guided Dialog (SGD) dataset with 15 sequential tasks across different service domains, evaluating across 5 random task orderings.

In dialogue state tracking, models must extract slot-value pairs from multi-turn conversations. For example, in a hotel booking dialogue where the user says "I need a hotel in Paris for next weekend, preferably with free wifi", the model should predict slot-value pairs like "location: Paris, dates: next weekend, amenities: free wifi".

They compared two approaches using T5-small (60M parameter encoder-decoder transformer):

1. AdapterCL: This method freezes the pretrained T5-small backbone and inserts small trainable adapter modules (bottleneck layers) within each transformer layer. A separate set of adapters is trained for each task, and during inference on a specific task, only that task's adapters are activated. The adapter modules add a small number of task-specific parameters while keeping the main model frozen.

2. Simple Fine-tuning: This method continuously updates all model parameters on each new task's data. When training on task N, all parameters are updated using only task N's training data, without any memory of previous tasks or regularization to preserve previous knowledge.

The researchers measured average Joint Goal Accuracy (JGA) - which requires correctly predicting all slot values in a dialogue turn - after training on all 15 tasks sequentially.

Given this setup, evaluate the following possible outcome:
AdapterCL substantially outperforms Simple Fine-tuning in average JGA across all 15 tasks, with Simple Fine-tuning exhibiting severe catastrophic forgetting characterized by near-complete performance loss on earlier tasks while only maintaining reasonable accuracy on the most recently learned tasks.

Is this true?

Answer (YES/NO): NO